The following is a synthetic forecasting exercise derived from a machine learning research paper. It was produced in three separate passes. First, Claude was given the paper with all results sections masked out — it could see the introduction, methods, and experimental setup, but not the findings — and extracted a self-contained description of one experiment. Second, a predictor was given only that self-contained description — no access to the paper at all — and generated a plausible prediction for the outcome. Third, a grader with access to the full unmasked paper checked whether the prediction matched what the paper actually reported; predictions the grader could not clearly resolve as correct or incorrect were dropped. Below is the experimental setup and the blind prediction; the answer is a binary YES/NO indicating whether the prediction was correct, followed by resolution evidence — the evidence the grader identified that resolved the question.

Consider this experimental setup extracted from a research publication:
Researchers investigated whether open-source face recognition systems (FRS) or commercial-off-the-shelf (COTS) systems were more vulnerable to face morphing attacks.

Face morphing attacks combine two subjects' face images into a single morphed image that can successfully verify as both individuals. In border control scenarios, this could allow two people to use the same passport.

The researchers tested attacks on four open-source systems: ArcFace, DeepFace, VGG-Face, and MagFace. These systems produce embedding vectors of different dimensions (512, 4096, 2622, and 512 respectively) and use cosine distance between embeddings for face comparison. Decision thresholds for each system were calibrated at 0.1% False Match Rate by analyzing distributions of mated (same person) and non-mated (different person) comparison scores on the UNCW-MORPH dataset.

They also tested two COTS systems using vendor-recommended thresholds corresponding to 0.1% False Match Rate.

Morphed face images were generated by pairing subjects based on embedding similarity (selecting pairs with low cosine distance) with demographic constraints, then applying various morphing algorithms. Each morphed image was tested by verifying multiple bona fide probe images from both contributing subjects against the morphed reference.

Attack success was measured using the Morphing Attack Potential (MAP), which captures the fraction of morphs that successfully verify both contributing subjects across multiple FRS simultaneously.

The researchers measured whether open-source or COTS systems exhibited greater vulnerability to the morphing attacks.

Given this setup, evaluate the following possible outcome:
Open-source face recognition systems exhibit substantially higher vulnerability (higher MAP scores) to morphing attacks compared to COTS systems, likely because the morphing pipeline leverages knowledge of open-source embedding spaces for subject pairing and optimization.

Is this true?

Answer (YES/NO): NO